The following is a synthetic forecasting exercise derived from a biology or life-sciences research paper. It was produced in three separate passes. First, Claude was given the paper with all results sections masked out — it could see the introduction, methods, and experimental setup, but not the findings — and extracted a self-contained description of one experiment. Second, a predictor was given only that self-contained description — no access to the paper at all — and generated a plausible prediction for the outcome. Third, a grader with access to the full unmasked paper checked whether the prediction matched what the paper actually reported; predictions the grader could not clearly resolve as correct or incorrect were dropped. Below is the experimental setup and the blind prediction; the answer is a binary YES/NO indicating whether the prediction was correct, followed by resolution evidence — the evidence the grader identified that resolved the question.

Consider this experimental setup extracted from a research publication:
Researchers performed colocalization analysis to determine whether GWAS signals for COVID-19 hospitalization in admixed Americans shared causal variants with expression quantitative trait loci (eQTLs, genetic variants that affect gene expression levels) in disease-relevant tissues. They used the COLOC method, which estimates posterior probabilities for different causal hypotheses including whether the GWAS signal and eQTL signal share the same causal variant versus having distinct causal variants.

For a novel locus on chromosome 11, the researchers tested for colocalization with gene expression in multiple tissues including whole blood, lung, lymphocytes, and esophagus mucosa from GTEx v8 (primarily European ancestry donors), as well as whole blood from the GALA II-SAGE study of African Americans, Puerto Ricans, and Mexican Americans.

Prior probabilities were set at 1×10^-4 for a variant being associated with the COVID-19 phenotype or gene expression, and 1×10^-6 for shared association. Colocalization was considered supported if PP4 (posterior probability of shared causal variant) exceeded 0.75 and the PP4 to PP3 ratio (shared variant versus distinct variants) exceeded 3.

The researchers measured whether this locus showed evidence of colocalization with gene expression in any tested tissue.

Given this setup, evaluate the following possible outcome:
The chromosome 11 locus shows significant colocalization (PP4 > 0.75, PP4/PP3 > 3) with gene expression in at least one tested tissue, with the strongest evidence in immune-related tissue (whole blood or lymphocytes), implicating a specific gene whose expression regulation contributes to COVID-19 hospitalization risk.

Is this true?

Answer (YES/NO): NO